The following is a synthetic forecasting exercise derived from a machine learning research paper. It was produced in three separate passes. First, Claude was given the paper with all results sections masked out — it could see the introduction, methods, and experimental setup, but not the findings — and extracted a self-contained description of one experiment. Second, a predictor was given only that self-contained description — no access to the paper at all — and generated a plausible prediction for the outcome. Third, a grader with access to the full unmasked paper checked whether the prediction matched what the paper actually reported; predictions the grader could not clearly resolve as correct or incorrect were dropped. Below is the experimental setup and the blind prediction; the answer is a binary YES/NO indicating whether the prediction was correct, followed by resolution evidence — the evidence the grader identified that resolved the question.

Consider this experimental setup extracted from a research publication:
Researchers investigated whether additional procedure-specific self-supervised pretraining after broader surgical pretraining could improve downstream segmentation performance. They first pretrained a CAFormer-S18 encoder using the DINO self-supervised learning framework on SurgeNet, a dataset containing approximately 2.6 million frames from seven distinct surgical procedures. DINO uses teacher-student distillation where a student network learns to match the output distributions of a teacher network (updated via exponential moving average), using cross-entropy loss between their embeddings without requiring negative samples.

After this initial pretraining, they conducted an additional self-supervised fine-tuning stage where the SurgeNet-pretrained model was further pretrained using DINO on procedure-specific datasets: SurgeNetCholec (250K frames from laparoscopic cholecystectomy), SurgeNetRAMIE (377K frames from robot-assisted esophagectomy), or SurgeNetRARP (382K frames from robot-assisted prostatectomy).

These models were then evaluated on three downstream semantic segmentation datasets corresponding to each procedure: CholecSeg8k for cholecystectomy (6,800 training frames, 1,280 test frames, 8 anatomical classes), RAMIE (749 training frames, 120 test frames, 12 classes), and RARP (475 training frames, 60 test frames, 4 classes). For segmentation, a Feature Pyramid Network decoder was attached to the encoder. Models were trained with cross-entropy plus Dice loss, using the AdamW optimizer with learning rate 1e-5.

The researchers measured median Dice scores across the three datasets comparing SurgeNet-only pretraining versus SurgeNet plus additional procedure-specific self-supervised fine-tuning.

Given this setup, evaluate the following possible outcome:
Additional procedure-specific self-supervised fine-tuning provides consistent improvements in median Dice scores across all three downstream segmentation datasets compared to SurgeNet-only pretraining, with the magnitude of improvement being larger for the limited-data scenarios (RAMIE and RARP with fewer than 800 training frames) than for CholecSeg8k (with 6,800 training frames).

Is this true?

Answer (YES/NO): NO